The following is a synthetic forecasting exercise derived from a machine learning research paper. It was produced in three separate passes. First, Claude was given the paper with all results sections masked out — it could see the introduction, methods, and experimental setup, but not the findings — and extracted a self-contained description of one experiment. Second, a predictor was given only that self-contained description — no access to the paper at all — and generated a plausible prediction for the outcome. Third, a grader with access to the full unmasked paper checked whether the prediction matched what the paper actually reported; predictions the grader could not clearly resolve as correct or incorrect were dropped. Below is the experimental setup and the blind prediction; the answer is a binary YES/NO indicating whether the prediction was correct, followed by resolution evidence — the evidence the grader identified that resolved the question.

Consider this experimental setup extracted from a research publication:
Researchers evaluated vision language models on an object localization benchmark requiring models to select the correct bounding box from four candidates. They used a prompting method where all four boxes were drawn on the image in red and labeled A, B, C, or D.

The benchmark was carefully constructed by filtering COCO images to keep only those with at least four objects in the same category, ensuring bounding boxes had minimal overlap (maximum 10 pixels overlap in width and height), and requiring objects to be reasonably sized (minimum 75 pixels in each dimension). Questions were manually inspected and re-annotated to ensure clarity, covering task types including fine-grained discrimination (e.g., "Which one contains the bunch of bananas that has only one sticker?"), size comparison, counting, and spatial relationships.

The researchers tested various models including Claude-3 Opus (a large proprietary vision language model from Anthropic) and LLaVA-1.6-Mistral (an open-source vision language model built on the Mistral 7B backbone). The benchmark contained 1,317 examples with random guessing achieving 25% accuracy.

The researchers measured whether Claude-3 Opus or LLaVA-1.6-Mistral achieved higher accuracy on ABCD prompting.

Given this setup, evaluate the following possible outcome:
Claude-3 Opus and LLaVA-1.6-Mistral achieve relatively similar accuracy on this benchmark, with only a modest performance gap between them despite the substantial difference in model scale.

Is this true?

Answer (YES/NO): NO